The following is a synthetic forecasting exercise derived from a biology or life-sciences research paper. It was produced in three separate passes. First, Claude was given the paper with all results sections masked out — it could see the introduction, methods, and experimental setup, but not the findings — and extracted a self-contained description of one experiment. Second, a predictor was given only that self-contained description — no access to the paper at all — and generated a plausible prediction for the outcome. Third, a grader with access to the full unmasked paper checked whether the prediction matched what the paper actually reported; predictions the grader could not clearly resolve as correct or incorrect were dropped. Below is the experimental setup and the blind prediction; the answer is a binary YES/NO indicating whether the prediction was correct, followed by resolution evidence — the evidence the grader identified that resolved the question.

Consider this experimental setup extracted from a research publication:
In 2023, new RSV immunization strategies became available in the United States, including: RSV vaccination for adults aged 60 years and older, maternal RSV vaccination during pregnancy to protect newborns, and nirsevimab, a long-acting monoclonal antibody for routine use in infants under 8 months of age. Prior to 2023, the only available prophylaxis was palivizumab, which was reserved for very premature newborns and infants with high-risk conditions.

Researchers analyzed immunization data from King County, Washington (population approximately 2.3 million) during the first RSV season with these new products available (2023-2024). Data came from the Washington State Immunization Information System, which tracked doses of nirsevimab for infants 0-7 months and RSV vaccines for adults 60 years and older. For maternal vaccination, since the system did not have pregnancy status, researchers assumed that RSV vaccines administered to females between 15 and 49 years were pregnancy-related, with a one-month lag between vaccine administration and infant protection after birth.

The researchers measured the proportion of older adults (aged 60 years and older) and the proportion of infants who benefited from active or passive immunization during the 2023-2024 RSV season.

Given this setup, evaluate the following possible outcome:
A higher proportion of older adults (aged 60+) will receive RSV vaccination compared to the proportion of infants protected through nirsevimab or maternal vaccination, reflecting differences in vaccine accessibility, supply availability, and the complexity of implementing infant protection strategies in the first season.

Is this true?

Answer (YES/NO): NO